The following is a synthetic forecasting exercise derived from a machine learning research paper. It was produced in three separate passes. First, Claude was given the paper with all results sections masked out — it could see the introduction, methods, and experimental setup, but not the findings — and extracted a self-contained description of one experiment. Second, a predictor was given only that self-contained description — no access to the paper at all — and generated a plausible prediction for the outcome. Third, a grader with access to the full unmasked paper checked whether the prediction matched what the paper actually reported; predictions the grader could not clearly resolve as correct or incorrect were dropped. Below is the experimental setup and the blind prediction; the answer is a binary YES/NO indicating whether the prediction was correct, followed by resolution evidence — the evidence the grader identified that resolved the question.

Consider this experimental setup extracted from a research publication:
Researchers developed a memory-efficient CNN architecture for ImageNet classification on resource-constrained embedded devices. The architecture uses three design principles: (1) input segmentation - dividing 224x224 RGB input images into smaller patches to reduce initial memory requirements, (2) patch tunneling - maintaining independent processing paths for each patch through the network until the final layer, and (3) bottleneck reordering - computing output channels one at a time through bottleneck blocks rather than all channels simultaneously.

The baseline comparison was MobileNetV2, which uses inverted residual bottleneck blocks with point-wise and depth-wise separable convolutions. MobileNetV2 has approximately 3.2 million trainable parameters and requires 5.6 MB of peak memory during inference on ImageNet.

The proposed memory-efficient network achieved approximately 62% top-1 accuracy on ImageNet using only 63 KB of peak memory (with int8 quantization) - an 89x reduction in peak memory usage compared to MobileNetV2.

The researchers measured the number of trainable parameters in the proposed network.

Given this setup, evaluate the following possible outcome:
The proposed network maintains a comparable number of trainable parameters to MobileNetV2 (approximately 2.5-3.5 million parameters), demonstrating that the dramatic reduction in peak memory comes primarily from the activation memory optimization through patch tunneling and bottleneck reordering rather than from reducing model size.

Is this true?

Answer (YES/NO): YES